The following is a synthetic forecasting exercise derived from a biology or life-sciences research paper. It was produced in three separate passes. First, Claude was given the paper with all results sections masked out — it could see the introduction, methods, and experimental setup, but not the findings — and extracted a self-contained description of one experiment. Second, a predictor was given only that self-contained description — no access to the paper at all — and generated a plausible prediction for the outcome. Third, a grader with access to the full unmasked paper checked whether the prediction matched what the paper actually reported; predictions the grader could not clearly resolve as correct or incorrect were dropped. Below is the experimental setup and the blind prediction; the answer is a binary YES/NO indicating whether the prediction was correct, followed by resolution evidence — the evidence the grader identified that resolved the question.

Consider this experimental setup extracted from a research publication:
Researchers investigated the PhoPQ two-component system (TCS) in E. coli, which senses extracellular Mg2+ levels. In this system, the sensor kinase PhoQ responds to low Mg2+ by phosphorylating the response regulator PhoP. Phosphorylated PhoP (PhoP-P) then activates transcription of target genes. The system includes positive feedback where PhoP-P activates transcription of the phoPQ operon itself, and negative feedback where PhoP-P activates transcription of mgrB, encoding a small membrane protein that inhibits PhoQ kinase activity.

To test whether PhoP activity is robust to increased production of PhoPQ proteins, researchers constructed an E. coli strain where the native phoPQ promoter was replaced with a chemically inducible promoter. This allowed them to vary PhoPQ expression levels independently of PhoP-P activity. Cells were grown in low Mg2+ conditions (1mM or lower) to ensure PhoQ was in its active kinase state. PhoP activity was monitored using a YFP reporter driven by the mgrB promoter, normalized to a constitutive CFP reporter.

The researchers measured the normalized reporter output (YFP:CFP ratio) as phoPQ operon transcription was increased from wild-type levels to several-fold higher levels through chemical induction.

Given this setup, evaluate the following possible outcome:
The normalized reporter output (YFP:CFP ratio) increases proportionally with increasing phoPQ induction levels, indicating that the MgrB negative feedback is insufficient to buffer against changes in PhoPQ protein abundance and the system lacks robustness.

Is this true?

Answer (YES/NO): NO